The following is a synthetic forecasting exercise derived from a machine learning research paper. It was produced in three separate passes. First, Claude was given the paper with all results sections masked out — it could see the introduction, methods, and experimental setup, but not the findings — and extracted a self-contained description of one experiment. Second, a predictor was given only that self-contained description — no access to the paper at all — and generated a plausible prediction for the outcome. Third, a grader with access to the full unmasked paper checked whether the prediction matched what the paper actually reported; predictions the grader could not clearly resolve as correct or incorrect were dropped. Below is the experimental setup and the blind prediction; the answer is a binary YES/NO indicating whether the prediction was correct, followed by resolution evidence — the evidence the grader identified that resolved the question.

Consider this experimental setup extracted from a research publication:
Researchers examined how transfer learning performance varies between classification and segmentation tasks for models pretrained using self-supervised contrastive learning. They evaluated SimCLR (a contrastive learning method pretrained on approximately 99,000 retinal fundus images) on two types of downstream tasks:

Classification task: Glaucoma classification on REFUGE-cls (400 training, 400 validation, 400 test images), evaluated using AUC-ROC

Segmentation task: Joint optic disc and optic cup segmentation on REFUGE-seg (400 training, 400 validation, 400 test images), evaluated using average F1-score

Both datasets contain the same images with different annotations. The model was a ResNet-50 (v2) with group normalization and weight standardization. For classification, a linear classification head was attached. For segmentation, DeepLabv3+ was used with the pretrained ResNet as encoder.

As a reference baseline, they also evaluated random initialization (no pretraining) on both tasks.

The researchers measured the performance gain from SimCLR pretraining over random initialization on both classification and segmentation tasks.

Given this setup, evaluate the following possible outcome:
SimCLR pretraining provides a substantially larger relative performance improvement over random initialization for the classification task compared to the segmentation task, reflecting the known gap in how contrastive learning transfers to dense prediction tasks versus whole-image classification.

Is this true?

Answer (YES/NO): YES